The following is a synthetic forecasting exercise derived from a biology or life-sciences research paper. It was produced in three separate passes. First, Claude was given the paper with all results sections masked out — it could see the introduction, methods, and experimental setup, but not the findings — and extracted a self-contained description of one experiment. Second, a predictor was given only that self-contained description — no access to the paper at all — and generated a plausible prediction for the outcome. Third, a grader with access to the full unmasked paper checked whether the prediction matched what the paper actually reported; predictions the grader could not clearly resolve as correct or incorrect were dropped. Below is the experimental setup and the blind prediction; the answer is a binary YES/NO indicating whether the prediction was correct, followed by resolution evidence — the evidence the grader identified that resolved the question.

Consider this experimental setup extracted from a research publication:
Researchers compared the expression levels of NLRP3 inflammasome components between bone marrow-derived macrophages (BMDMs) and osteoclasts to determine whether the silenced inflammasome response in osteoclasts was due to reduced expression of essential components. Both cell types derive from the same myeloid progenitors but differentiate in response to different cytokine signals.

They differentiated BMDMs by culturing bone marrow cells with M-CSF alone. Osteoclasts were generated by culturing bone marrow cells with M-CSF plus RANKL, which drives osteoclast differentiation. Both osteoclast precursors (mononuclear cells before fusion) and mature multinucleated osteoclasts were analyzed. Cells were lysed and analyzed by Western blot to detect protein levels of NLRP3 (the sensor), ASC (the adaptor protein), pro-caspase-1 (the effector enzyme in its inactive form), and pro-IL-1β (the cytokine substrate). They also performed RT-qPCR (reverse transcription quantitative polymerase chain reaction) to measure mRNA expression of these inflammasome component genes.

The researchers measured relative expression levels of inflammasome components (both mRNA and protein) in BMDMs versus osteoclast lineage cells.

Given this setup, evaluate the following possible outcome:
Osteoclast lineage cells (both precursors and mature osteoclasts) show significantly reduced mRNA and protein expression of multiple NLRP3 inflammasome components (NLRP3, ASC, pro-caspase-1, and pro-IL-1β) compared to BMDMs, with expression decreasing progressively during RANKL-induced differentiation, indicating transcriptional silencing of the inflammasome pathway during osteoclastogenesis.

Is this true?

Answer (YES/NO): NO